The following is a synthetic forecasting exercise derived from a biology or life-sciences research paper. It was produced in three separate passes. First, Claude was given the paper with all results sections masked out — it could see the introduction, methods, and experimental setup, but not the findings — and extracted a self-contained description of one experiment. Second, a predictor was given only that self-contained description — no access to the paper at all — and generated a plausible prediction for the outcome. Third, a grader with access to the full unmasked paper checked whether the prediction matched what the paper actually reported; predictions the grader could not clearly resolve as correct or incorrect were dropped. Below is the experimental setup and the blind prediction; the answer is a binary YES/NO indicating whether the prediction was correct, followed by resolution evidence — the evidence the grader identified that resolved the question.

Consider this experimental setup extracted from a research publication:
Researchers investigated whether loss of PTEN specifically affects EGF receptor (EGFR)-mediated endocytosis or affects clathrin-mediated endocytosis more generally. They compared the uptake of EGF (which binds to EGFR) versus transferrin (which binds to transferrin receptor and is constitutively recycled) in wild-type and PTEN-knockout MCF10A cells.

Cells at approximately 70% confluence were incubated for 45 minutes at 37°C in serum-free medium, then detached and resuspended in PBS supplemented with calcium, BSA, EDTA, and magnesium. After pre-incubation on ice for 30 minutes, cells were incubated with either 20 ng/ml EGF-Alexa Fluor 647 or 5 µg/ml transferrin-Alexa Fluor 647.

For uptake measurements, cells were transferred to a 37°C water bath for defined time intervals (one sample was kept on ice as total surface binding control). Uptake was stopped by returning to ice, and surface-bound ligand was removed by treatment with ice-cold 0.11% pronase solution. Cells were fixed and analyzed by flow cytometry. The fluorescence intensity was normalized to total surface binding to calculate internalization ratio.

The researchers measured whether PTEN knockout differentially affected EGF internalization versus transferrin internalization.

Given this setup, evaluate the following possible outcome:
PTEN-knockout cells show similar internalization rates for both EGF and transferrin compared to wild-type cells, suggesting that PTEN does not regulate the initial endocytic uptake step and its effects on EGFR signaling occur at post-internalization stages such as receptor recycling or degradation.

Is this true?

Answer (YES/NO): NO